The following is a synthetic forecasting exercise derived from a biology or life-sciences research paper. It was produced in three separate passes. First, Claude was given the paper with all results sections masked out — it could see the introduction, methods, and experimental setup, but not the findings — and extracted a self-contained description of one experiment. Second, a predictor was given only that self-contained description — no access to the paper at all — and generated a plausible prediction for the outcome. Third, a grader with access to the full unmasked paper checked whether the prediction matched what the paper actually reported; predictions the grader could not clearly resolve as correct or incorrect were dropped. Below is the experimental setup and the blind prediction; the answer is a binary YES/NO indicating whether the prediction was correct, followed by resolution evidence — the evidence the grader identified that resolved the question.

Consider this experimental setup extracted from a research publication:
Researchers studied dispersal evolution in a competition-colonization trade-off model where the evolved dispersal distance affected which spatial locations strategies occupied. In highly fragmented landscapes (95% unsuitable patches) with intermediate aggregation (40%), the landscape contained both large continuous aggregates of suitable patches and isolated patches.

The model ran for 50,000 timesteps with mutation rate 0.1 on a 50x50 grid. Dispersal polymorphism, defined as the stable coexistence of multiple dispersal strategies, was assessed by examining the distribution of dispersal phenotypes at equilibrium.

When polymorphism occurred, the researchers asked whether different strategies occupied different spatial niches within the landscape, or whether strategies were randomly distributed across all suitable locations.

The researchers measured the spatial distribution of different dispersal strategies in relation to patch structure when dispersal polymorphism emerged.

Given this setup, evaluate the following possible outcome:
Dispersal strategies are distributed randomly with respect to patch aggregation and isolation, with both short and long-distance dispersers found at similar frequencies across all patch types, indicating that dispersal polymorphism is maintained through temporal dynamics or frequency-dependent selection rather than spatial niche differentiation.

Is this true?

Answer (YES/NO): NO